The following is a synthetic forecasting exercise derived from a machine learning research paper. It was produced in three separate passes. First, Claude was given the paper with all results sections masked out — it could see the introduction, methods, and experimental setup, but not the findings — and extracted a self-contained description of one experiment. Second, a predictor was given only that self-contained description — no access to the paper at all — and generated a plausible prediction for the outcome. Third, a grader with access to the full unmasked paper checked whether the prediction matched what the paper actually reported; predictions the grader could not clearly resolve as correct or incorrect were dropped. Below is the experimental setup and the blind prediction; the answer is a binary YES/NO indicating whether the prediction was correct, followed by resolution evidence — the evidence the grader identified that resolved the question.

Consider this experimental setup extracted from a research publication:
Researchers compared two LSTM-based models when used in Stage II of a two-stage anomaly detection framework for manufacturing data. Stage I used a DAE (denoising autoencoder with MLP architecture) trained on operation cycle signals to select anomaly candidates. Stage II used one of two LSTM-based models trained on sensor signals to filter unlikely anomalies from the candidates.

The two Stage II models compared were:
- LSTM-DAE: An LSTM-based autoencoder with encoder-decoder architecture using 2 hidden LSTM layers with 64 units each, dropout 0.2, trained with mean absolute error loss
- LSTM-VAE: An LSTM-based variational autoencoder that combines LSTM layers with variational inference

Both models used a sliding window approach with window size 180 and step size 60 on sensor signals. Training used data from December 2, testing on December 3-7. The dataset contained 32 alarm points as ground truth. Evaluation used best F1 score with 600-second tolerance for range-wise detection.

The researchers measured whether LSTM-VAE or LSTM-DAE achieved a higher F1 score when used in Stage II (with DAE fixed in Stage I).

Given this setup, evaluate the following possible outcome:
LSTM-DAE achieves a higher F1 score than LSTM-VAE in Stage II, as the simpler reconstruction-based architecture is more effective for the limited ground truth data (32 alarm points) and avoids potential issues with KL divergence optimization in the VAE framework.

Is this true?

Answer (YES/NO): NO